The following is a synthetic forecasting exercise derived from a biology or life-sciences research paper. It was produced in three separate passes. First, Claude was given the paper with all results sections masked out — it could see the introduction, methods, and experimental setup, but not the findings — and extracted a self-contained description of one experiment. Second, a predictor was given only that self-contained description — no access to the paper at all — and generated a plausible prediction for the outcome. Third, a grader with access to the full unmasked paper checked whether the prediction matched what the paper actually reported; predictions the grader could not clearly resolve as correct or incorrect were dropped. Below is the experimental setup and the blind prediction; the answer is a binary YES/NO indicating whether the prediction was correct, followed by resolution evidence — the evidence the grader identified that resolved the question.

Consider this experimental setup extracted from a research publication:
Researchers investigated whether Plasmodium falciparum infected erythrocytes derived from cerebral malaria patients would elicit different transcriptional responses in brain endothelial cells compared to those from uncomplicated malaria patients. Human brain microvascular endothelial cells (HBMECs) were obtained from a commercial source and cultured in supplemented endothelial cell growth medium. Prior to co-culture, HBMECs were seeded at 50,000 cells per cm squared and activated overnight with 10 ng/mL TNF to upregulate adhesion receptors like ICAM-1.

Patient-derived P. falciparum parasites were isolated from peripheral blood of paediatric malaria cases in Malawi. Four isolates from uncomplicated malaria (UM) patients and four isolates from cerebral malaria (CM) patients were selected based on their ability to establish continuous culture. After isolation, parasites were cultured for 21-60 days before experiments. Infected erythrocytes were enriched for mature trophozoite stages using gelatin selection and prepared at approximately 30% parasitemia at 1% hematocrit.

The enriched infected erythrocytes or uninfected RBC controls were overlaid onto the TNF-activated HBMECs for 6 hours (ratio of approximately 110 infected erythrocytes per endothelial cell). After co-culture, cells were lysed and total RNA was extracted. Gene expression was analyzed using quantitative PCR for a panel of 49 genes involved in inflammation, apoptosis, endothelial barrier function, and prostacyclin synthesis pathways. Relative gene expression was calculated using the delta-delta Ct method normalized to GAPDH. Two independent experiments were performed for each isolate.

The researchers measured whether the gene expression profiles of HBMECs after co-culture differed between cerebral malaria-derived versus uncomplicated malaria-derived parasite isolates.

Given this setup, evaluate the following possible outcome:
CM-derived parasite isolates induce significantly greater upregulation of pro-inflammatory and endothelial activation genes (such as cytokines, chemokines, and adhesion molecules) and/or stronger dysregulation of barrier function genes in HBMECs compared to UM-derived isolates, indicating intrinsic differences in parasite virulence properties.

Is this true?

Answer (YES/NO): NO